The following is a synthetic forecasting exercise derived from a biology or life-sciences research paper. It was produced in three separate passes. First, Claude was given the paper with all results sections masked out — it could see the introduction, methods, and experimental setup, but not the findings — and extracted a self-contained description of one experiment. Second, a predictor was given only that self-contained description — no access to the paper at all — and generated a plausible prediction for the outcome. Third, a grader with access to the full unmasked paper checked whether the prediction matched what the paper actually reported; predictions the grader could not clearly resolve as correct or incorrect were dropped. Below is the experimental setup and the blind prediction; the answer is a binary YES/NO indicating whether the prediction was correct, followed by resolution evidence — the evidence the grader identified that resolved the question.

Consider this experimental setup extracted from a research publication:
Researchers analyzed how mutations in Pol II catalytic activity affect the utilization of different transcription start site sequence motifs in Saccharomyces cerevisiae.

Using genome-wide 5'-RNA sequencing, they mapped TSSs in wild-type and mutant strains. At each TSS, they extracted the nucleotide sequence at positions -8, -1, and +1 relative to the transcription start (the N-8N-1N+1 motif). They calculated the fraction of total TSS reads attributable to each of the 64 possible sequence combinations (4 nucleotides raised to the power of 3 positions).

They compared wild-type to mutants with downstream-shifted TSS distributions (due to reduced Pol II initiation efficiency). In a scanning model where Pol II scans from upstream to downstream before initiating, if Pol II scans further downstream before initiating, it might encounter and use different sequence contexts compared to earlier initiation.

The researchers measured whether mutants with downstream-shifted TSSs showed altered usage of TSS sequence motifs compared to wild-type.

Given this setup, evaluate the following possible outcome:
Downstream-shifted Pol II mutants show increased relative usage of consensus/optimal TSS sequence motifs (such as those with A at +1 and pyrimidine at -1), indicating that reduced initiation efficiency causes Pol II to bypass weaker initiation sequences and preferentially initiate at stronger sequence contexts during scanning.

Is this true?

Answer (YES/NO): NO